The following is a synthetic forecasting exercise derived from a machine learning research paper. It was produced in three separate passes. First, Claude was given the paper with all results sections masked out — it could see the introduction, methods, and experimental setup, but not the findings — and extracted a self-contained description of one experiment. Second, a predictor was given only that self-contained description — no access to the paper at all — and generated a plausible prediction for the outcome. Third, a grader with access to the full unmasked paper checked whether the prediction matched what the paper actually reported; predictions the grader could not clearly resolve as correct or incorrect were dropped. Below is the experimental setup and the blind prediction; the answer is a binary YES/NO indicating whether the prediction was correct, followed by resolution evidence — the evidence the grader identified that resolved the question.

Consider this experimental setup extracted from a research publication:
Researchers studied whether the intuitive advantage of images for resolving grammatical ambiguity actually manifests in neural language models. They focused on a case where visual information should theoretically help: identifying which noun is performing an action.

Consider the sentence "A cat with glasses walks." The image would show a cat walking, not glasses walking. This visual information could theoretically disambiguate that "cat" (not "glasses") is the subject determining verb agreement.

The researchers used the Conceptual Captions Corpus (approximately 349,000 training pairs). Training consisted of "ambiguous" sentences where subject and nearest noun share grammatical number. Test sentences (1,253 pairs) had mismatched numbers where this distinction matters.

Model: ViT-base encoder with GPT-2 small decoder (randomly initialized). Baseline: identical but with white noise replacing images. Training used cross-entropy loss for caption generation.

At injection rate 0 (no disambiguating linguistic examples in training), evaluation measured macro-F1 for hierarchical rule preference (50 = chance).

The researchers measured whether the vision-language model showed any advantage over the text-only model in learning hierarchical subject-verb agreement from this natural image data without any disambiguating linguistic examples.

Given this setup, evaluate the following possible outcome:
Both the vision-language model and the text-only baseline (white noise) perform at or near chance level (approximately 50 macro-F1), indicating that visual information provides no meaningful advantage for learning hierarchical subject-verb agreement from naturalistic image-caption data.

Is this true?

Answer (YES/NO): NO